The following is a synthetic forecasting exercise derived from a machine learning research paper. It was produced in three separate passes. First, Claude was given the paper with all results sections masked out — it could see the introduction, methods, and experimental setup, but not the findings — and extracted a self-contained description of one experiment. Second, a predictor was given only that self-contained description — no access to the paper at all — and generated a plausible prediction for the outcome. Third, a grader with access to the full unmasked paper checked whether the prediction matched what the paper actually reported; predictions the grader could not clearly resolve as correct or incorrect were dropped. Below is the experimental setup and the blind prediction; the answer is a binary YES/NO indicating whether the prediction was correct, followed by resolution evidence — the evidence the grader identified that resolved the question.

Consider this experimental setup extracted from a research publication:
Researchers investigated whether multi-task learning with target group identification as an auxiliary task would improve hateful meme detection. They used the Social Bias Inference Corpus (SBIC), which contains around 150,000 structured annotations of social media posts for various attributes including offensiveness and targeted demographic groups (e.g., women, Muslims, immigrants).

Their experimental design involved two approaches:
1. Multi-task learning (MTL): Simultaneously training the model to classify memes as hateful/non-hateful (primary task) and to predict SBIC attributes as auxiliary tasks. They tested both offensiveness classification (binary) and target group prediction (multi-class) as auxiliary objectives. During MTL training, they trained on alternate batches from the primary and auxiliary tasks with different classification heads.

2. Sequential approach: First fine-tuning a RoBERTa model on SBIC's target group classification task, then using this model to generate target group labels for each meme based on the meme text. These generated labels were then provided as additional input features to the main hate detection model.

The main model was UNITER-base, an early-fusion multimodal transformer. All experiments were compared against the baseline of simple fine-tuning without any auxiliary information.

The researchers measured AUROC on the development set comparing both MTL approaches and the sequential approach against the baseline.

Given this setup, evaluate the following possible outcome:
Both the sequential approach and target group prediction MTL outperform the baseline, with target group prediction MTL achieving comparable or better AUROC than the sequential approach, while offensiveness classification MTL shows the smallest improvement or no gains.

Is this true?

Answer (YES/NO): NO